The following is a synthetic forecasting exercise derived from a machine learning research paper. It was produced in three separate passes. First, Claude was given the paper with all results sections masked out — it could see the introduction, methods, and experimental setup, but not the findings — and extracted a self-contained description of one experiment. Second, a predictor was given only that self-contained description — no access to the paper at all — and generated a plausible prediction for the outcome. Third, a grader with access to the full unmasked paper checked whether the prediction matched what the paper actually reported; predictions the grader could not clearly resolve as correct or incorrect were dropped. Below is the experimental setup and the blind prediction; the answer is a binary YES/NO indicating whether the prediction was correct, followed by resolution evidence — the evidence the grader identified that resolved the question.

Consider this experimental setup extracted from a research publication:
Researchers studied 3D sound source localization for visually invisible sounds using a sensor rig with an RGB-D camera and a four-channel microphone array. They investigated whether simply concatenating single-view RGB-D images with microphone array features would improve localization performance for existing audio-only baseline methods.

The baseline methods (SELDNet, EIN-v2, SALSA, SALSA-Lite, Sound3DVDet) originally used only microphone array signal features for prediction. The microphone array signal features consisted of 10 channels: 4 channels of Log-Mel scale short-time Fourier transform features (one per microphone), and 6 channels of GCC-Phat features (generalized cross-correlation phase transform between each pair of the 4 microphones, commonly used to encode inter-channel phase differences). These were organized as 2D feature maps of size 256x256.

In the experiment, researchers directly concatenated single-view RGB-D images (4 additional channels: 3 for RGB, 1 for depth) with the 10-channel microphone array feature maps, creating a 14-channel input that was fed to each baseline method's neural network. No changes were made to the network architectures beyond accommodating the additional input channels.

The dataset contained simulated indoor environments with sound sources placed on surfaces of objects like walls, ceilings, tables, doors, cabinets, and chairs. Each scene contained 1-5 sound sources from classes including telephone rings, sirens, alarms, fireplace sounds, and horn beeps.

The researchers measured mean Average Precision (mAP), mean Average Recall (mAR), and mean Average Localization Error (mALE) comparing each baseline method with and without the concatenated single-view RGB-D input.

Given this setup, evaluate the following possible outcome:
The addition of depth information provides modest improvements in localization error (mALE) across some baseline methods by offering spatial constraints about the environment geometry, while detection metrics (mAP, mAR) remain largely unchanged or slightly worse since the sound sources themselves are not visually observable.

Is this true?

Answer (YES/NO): NO